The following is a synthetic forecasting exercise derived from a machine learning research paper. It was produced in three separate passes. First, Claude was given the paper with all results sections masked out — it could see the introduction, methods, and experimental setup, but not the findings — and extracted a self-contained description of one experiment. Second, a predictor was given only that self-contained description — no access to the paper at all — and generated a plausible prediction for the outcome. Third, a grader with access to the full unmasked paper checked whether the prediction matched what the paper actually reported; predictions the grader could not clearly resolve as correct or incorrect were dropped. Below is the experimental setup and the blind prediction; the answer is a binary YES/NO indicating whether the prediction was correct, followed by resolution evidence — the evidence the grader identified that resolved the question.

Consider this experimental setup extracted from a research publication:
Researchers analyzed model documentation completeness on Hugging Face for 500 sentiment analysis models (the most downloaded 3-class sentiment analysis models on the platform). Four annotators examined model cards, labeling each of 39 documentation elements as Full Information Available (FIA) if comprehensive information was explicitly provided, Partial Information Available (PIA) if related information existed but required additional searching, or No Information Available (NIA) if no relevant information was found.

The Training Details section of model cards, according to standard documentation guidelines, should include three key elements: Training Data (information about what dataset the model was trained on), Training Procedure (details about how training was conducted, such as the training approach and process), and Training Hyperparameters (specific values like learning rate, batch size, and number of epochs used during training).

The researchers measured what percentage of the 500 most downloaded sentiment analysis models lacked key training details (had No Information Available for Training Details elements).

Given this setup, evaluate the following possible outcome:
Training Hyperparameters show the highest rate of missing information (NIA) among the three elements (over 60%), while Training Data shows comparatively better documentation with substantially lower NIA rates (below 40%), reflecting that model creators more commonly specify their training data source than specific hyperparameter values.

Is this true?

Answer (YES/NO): NO